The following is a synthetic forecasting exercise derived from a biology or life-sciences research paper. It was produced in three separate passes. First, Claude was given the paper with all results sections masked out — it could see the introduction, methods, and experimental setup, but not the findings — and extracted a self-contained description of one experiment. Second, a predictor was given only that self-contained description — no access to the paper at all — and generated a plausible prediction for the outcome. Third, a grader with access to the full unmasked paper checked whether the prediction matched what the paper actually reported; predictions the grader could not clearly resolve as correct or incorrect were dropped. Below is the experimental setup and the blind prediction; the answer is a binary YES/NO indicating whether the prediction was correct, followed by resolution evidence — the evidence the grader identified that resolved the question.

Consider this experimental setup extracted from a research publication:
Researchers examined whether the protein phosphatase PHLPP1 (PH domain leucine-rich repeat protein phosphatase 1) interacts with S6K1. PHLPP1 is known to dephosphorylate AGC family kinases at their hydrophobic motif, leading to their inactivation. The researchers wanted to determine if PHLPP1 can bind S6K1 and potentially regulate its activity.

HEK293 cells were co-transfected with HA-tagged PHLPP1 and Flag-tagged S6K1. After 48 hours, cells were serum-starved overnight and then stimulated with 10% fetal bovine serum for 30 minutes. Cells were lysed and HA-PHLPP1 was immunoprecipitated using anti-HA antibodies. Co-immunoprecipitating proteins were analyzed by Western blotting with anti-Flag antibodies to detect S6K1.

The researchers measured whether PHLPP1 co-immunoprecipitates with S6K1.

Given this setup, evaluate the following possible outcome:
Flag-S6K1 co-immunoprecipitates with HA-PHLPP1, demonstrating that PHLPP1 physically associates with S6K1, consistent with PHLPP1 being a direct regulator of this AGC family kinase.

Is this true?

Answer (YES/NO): YES